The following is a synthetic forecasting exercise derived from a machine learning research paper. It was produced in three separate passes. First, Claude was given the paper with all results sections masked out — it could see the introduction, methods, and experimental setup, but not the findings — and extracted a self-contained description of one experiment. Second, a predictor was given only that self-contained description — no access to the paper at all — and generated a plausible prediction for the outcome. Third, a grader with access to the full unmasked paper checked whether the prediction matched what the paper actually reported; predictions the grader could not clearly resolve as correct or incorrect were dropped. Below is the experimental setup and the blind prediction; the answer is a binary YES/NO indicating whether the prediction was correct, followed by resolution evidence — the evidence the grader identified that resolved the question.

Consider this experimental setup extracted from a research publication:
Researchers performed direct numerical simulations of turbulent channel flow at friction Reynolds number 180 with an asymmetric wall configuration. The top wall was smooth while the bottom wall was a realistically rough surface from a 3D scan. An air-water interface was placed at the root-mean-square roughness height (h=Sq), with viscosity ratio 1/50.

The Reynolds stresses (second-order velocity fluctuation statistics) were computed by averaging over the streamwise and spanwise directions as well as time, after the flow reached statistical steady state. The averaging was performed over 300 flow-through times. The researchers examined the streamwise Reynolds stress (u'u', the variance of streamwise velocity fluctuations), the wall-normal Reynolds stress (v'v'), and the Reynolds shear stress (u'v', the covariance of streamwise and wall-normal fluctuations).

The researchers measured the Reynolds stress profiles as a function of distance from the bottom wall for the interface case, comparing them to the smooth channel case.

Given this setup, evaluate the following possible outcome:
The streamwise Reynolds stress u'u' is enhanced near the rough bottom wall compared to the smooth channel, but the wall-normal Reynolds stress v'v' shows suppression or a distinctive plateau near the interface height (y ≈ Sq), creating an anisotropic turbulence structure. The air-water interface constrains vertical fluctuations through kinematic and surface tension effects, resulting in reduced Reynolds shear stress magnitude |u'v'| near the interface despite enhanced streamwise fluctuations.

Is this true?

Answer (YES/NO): NO